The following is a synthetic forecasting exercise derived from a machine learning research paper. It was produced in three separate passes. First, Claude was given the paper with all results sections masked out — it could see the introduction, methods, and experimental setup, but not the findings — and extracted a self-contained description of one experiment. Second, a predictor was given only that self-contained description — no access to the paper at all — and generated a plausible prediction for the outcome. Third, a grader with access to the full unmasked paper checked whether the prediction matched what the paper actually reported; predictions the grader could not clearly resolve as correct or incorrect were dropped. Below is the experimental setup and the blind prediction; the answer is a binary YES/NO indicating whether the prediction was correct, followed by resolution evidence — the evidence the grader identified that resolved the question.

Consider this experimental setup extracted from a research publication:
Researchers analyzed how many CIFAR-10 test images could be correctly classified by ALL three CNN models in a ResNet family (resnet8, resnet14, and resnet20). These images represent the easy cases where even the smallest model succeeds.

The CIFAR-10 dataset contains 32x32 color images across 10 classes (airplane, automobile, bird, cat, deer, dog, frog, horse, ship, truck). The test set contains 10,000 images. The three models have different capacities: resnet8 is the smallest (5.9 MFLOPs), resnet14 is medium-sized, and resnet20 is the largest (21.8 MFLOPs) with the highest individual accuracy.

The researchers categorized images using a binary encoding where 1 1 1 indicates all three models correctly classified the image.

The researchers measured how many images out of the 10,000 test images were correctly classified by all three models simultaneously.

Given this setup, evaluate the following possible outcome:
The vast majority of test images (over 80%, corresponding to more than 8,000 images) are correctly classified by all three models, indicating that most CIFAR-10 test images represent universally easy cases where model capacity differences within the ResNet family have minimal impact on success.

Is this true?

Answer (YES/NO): NO